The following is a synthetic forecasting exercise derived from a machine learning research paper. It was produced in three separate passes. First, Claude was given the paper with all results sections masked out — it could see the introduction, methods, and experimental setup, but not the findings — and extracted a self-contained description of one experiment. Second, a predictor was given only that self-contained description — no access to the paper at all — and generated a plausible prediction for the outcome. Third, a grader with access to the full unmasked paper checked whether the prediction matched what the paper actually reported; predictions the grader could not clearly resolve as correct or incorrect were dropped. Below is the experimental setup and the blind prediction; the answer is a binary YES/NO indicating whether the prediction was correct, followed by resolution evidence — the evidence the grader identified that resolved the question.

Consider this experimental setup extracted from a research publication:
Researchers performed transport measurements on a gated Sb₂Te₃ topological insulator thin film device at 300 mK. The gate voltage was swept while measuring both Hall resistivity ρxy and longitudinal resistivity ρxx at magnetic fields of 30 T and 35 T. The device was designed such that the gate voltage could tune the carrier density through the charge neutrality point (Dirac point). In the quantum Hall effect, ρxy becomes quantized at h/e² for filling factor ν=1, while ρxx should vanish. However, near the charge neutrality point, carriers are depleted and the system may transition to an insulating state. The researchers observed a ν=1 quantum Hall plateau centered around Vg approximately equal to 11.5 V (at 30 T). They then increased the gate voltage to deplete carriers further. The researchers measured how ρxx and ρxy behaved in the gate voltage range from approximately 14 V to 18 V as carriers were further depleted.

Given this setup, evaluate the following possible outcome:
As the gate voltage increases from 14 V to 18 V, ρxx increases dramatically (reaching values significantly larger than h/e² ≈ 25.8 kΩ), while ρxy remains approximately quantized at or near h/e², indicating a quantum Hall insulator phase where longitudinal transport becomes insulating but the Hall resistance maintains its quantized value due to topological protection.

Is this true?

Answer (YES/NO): YES